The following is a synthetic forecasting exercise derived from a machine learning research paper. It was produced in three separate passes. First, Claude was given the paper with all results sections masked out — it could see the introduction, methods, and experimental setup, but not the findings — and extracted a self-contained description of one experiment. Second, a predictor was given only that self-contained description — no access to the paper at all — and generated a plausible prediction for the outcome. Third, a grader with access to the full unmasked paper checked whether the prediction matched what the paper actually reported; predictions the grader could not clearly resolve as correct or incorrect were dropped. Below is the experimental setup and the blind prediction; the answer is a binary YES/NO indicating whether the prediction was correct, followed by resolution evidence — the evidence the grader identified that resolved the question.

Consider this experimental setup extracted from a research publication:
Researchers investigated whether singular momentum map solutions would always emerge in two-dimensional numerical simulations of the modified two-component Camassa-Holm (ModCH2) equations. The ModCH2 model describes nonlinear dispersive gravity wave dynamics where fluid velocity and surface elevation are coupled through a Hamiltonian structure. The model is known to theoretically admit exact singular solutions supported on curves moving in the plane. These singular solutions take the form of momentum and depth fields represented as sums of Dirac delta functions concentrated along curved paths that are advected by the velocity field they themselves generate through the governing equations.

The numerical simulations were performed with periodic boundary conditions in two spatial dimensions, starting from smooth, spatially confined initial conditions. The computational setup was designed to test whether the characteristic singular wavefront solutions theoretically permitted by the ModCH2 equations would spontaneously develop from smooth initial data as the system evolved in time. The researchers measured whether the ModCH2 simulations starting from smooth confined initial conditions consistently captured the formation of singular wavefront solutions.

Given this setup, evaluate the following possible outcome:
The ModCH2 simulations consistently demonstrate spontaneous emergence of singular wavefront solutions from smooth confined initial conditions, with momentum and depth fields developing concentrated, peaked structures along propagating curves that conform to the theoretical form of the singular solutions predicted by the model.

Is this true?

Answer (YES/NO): NO